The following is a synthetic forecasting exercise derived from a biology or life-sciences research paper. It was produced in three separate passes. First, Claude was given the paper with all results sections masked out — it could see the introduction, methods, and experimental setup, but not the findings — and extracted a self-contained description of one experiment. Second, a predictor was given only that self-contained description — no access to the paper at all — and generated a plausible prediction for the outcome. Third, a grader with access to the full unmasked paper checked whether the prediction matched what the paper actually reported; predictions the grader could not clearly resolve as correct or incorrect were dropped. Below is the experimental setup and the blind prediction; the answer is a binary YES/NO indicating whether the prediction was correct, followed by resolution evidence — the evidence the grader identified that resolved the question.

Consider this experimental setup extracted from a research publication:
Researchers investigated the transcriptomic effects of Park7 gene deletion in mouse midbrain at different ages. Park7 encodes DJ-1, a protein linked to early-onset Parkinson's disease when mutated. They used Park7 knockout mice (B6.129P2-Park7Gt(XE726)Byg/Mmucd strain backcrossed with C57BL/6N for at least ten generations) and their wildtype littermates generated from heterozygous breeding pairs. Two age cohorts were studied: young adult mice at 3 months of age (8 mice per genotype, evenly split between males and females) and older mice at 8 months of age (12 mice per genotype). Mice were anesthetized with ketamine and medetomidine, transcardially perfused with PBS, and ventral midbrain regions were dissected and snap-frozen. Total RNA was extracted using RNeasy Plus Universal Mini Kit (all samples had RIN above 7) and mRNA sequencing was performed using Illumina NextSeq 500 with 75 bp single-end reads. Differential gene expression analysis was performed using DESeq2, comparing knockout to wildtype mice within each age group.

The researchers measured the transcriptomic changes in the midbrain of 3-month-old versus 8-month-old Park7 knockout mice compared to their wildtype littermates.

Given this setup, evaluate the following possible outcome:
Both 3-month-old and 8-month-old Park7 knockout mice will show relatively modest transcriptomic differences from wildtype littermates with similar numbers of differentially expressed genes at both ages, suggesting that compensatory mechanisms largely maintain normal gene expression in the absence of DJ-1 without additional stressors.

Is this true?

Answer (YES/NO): NO